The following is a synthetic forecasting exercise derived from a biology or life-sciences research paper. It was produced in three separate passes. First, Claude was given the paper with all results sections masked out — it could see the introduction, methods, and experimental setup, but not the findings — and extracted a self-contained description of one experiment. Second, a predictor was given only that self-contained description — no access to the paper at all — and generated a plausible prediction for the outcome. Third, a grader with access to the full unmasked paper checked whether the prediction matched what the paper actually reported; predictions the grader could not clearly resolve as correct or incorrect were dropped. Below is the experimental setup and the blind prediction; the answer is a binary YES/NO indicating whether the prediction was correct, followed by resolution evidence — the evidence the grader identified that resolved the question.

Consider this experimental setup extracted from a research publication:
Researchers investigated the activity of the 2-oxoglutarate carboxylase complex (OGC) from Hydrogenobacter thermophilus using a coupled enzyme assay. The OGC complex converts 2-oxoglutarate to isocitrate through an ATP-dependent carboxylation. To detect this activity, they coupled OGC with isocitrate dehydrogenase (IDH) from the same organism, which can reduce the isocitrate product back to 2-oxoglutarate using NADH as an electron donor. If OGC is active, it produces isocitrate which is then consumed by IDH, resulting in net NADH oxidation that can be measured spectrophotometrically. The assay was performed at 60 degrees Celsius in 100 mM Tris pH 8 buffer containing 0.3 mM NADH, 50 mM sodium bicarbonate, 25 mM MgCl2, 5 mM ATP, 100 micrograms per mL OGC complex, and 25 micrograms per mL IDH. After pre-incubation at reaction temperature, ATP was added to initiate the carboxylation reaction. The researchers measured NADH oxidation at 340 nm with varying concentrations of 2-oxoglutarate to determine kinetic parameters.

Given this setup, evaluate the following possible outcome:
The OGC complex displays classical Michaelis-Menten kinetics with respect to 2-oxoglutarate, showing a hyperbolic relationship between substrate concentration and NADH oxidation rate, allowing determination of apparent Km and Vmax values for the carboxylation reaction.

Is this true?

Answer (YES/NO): YES